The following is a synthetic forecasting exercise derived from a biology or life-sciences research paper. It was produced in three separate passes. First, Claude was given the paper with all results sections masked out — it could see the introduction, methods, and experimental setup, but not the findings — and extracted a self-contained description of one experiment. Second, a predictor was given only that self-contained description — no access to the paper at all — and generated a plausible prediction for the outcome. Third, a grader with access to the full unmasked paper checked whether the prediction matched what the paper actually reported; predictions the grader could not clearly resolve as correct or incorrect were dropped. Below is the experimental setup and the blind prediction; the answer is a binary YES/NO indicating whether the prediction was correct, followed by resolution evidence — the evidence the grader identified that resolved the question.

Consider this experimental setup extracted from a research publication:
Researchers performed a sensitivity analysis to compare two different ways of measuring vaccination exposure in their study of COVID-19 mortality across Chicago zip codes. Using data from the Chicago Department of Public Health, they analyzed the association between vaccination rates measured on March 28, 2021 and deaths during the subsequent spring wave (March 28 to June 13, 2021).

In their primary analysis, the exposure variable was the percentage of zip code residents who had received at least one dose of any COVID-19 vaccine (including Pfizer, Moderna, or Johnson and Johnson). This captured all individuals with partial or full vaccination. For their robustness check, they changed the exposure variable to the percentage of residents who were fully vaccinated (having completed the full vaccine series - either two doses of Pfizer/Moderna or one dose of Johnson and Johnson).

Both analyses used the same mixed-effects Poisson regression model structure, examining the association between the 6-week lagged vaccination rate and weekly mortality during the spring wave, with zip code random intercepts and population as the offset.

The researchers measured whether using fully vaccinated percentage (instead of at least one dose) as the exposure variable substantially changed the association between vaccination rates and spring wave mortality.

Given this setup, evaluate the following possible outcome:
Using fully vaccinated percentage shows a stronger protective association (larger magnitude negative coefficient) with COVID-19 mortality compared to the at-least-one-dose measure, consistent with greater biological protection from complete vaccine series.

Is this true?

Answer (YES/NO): YES